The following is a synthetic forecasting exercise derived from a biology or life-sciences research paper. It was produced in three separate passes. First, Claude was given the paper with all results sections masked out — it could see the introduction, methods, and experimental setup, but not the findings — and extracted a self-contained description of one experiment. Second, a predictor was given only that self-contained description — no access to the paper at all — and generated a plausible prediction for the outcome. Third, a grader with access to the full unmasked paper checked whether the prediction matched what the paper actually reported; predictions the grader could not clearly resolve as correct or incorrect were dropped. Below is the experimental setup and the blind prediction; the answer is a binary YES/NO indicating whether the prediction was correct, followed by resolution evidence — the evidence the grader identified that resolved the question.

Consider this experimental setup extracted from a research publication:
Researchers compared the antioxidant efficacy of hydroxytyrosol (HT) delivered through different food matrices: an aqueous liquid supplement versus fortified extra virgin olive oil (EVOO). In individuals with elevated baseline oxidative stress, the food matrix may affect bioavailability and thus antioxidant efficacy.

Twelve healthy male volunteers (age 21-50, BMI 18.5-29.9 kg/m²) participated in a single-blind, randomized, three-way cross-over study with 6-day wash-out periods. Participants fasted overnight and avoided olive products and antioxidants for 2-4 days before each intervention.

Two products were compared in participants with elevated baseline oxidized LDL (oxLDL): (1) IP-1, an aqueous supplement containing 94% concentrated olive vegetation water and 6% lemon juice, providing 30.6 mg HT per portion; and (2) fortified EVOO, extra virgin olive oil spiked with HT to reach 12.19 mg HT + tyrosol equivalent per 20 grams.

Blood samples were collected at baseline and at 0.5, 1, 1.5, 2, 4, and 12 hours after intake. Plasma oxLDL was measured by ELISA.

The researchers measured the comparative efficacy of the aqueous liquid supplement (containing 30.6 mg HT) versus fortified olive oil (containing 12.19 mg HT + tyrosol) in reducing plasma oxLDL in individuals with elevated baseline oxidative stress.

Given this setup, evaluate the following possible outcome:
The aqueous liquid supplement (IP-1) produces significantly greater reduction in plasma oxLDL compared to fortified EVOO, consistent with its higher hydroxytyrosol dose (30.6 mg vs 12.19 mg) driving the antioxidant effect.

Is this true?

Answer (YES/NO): NO